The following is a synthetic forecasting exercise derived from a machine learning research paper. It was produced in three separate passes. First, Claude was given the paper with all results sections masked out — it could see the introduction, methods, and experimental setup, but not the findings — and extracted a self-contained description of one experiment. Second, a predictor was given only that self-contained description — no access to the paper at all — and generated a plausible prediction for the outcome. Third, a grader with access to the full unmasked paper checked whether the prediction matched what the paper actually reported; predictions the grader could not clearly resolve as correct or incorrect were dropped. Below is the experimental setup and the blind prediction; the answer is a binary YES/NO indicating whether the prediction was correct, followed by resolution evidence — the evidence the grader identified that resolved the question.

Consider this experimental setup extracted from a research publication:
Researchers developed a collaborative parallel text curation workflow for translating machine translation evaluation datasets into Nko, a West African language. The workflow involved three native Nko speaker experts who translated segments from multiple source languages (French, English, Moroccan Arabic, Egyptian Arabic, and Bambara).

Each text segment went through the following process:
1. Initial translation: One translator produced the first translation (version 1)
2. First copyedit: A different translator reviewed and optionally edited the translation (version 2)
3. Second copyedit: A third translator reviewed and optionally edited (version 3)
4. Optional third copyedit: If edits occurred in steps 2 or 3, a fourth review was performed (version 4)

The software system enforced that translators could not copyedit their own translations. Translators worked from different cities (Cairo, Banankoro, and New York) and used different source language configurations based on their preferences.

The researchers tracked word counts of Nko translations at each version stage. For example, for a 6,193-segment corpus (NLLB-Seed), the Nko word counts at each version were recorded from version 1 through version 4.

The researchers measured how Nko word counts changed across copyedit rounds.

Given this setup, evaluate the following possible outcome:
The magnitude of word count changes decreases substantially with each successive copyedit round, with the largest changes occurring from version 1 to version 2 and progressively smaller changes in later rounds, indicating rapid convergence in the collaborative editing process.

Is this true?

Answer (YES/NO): NO